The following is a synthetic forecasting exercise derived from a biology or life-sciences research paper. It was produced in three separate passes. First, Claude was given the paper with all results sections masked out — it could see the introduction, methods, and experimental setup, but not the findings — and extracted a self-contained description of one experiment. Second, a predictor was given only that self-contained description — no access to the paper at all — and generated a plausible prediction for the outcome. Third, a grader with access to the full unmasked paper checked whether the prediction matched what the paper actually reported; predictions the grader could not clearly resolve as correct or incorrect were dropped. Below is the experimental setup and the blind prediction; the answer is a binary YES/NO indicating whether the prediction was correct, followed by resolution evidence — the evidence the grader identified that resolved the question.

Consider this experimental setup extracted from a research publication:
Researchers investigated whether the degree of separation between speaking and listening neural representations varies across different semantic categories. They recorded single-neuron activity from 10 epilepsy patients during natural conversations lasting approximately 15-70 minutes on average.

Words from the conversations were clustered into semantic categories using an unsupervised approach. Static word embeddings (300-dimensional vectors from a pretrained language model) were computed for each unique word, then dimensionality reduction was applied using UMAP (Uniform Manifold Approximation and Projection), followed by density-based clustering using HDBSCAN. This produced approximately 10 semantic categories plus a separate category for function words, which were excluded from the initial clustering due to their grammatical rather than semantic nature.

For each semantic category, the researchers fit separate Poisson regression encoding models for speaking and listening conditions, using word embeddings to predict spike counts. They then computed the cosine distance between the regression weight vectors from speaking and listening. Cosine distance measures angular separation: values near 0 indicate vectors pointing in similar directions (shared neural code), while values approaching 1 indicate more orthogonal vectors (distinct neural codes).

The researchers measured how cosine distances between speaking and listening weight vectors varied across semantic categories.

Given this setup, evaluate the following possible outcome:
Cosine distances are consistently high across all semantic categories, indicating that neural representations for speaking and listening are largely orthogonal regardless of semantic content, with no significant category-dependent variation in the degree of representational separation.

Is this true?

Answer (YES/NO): NO